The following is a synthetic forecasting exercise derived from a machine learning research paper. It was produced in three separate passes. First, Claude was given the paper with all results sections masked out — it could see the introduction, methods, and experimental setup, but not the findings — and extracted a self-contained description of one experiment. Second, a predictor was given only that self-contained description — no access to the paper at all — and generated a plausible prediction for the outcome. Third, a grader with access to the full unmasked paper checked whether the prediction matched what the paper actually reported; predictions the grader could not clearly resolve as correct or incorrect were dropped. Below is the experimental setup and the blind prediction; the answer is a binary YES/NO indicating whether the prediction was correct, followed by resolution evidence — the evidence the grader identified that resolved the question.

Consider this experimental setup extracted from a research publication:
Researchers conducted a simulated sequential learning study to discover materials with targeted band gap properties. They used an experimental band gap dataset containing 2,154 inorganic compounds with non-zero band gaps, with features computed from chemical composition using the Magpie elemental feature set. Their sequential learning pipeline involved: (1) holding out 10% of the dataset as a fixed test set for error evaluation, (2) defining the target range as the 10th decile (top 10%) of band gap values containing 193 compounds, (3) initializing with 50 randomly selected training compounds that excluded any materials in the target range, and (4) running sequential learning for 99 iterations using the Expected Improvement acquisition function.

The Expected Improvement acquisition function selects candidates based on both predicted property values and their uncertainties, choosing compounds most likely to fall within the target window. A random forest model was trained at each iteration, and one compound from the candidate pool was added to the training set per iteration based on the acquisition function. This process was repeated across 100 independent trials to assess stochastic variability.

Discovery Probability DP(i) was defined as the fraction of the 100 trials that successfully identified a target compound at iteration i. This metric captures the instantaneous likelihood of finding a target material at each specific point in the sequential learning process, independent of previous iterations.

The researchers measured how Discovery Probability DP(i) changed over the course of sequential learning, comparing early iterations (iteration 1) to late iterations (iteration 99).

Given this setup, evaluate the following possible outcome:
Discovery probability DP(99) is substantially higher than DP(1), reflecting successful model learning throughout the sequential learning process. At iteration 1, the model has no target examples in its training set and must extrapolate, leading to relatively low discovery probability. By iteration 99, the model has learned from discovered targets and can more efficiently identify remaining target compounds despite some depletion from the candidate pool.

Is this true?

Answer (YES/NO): YES